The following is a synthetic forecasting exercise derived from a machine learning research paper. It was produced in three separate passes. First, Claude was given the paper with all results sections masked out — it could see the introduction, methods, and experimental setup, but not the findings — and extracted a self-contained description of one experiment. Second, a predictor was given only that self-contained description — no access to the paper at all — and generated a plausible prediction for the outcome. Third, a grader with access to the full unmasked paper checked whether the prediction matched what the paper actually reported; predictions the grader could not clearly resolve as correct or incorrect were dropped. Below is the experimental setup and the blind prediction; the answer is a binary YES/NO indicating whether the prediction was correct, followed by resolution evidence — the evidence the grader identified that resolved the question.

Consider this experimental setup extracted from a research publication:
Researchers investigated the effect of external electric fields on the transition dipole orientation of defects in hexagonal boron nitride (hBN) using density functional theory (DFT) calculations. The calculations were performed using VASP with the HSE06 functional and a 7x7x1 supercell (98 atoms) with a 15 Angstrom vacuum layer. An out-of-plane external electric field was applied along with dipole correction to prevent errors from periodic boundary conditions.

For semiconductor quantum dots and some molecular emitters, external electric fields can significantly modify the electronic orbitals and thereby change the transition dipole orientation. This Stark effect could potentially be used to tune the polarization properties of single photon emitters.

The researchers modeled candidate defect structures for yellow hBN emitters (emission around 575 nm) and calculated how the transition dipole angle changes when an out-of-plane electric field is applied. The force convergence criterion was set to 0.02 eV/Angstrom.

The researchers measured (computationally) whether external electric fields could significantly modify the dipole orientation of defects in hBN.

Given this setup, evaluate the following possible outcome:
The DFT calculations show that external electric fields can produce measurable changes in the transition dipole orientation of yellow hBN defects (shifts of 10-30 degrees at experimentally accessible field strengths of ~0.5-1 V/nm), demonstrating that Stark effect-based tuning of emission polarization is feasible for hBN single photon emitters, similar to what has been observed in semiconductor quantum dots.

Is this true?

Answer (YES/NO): NO